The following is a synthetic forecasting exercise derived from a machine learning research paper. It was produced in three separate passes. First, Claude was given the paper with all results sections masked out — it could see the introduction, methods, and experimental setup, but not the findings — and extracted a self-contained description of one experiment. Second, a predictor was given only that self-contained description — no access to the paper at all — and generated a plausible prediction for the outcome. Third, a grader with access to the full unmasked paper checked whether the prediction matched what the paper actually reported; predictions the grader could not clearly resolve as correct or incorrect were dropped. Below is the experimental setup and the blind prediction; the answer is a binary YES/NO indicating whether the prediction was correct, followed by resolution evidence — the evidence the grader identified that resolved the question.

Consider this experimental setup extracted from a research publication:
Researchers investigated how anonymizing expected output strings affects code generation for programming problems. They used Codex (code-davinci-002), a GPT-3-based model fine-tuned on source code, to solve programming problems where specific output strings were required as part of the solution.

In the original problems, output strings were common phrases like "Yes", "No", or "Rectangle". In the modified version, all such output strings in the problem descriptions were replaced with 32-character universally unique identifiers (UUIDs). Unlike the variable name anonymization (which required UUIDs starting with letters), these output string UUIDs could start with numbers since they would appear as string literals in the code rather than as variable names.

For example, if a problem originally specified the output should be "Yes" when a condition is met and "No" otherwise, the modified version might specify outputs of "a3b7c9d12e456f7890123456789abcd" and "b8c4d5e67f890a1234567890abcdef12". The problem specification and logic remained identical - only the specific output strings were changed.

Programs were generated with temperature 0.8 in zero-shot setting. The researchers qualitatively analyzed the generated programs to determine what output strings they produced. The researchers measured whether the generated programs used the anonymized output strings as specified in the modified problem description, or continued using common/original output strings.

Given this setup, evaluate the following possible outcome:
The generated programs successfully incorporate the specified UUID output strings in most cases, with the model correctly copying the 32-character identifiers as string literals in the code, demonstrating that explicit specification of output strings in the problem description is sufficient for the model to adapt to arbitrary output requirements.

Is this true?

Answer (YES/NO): NO